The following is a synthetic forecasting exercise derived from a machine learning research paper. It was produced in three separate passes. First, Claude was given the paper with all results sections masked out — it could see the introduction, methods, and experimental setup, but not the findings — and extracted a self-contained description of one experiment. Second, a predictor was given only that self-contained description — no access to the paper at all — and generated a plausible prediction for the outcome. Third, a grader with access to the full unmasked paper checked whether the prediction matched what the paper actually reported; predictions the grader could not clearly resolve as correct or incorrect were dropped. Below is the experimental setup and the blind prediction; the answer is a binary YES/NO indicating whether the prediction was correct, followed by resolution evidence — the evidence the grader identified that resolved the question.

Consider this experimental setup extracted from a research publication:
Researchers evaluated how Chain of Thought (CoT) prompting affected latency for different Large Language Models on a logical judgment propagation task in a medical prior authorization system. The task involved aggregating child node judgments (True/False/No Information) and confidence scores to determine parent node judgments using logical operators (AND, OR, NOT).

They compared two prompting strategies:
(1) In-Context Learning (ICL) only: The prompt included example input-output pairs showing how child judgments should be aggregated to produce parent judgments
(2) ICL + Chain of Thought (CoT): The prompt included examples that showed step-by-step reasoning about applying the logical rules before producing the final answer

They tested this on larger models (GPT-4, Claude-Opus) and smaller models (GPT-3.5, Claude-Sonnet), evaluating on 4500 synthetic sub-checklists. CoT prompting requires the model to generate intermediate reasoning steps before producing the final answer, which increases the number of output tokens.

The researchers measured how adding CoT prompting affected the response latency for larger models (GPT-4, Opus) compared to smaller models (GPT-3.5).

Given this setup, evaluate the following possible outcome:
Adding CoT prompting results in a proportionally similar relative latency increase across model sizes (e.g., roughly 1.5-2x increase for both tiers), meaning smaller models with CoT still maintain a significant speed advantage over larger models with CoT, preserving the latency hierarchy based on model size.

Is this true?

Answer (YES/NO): NO